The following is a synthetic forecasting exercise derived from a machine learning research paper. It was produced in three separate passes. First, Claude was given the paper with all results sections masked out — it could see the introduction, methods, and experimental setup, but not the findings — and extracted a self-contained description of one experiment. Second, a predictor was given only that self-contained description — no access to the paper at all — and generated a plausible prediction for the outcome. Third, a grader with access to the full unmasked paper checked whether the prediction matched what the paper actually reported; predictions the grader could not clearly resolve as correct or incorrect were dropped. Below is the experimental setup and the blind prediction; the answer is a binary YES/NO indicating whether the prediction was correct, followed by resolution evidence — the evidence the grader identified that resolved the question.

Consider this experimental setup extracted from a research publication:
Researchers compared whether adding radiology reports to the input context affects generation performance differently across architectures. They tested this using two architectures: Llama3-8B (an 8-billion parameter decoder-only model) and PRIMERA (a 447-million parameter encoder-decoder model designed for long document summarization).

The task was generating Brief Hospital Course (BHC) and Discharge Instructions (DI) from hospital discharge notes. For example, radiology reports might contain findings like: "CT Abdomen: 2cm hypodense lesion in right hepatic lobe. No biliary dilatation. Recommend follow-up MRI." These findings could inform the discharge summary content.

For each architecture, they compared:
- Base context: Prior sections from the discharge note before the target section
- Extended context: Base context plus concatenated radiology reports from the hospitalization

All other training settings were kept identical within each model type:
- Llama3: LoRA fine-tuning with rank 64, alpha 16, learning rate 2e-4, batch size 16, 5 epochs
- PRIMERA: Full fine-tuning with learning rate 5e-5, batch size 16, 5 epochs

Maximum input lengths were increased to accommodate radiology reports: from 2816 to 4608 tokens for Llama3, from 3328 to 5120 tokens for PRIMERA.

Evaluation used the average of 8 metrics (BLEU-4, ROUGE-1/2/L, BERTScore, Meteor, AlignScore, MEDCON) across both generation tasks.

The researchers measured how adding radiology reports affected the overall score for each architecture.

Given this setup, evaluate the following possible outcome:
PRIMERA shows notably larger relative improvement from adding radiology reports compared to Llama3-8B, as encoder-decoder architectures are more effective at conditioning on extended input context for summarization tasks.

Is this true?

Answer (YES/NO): NO